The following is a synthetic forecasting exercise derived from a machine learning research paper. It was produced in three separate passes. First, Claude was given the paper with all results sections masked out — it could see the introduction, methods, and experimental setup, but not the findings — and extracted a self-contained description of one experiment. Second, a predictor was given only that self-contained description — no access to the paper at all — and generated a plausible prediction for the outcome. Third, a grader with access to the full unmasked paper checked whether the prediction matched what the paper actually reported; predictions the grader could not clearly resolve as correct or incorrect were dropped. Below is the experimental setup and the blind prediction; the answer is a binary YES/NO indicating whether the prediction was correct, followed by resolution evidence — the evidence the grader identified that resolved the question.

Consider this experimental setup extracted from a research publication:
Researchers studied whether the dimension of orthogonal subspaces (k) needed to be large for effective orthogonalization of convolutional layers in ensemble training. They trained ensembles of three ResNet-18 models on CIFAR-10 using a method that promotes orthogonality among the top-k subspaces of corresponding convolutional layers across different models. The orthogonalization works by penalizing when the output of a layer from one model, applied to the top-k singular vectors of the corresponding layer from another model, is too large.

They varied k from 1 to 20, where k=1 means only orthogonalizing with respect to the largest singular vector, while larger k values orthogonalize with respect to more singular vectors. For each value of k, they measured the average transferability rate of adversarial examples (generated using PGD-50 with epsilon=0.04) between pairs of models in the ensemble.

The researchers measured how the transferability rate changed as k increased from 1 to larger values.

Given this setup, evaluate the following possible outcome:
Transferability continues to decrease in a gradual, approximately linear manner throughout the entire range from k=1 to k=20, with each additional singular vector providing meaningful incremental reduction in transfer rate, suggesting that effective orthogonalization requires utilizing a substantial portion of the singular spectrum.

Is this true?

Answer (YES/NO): NO